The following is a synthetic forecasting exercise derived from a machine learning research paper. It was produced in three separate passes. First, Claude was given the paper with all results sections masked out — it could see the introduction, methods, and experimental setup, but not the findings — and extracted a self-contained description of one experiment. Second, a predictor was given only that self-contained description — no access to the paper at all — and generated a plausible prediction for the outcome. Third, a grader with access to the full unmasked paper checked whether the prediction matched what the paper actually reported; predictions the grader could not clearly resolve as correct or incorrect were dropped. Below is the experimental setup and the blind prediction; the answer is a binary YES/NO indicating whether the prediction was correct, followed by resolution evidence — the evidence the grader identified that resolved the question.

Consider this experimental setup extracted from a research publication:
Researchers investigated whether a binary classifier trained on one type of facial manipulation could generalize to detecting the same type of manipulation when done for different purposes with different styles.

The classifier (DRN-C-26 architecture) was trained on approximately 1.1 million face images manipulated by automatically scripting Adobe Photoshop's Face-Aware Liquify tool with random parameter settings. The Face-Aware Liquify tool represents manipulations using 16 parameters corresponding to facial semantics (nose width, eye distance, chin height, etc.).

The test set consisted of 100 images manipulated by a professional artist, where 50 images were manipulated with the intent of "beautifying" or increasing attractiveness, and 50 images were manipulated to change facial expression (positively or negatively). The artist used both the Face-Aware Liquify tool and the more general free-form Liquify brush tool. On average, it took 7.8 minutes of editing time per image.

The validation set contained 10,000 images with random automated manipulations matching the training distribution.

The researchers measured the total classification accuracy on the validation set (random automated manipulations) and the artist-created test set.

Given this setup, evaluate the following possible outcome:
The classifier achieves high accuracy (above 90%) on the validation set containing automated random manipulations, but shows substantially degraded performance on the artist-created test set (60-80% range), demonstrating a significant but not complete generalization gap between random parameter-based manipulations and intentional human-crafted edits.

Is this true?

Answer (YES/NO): NO